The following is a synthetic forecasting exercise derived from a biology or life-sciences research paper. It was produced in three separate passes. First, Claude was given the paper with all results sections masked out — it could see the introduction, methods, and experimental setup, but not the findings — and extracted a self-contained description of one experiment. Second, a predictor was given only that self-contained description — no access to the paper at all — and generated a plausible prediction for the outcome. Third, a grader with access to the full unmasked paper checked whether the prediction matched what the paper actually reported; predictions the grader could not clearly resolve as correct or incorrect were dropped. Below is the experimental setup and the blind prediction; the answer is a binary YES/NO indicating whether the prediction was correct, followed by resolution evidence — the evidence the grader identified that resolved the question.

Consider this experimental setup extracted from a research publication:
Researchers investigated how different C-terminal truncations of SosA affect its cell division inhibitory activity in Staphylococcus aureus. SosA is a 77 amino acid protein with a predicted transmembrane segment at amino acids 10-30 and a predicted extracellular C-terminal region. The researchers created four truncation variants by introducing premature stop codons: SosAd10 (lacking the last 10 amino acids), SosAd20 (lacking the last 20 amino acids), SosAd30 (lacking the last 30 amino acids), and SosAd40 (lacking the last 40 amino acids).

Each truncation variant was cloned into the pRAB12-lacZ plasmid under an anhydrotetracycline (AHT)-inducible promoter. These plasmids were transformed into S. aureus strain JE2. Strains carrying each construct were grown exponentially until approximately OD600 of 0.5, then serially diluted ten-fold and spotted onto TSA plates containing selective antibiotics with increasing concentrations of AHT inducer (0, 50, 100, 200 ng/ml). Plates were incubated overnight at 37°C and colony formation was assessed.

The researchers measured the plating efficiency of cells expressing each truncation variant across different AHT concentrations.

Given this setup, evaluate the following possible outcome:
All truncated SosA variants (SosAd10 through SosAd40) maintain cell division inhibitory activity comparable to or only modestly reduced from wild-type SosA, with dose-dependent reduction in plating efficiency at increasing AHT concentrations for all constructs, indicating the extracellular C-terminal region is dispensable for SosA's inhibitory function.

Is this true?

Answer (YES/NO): NO